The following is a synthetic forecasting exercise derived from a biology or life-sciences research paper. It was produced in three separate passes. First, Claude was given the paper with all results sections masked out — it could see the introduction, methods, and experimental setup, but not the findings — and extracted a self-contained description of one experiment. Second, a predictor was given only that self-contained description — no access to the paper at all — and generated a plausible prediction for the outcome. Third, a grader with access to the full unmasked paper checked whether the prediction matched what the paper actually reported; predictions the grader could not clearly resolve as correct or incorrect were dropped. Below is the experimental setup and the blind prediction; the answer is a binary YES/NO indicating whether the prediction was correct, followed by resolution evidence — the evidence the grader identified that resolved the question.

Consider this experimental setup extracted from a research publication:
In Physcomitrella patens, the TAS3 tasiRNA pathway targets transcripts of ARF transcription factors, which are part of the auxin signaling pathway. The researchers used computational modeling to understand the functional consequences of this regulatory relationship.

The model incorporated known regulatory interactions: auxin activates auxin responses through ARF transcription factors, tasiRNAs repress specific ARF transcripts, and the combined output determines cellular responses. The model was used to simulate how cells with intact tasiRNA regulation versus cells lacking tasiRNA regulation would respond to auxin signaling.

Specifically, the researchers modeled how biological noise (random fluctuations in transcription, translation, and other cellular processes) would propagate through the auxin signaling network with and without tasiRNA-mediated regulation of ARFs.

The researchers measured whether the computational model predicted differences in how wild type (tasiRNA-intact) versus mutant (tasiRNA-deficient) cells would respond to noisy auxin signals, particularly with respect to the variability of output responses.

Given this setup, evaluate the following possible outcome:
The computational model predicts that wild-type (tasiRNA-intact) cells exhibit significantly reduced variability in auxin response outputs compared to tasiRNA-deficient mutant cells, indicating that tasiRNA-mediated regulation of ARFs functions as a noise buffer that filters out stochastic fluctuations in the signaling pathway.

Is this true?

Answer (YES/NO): NO